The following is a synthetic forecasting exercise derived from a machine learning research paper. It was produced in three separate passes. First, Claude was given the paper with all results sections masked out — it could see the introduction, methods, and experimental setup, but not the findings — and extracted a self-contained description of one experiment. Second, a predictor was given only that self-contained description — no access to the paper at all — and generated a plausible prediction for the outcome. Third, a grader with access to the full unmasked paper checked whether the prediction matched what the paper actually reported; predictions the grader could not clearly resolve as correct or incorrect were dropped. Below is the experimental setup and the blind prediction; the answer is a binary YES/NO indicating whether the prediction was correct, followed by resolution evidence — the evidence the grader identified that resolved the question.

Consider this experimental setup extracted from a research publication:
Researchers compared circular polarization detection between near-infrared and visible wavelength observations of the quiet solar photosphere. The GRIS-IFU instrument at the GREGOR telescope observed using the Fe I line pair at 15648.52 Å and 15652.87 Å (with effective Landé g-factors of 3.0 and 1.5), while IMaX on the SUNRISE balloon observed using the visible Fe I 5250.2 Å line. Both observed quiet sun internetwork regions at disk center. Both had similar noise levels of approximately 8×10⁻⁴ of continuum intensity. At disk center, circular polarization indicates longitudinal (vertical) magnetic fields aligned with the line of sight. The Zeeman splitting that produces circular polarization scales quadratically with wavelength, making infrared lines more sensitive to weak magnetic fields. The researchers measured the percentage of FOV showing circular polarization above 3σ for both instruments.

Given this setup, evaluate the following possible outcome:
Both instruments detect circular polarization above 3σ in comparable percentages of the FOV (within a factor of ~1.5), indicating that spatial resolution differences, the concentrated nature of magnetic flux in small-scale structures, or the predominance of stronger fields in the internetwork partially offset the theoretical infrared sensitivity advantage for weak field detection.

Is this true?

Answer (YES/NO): NO